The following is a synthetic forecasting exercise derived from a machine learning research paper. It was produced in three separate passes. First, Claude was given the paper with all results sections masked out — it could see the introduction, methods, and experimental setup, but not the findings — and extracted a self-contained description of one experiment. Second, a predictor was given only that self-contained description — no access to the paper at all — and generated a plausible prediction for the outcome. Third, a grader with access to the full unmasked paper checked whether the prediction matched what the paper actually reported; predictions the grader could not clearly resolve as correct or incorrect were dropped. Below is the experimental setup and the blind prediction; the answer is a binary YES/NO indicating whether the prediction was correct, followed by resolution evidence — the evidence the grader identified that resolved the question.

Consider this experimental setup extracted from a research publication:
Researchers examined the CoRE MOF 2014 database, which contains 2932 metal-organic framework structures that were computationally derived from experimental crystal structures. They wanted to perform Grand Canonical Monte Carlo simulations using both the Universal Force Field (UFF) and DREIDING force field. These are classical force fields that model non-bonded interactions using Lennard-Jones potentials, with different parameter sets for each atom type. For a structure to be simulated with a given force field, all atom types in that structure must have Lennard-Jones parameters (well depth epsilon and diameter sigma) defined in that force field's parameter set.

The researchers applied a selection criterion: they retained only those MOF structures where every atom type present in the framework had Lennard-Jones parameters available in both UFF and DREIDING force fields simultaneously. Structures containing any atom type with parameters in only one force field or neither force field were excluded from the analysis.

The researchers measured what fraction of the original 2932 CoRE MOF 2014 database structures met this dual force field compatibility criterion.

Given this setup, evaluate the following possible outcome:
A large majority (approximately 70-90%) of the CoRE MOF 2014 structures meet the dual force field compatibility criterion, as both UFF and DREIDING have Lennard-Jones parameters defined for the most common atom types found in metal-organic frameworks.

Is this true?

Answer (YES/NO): NO